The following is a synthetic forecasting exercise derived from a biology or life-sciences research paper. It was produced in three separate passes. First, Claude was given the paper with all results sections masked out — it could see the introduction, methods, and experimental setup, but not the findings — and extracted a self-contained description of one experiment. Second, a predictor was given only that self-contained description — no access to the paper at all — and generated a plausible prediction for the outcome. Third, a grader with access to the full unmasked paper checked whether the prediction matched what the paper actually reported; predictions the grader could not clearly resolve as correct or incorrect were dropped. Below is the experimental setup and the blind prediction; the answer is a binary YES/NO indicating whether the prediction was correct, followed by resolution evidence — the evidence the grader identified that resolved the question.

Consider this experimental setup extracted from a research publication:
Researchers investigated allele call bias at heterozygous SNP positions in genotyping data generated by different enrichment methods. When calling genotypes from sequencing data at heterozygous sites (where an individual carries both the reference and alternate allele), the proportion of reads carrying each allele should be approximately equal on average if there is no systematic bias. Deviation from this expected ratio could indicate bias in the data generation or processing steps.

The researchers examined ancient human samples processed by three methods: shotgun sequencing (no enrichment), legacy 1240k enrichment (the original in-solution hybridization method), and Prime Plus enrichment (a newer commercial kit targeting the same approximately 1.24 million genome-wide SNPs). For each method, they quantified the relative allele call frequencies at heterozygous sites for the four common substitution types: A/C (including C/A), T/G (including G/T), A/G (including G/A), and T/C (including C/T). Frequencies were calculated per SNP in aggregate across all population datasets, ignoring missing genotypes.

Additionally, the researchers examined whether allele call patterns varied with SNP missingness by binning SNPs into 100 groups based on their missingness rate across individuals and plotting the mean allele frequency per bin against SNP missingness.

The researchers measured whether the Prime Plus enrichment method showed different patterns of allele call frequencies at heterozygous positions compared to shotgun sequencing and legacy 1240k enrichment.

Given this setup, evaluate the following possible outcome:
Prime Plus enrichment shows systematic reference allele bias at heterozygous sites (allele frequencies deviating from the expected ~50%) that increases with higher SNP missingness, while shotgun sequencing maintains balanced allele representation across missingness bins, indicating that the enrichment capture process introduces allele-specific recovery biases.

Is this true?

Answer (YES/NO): NO